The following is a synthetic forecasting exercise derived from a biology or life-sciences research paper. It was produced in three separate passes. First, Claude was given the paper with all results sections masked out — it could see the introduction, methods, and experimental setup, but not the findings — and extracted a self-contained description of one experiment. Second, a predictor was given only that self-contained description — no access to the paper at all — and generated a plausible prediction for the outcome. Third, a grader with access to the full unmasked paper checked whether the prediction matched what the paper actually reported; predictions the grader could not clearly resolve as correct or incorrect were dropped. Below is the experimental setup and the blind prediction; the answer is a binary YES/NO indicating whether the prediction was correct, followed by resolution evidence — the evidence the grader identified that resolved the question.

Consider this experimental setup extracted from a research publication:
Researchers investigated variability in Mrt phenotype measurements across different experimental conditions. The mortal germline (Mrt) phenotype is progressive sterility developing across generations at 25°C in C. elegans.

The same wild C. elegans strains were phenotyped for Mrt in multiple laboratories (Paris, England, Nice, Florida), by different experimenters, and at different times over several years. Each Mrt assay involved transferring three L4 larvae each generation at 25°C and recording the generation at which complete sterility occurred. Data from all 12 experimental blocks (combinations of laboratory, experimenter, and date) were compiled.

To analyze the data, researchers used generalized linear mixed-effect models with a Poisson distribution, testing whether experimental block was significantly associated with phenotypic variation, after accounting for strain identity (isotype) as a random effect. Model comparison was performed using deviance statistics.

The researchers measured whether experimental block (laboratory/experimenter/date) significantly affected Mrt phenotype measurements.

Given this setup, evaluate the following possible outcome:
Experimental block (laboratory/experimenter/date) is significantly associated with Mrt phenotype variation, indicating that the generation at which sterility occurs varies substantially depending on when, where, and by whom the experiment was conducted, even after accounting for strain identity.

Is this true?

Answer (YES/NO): YES